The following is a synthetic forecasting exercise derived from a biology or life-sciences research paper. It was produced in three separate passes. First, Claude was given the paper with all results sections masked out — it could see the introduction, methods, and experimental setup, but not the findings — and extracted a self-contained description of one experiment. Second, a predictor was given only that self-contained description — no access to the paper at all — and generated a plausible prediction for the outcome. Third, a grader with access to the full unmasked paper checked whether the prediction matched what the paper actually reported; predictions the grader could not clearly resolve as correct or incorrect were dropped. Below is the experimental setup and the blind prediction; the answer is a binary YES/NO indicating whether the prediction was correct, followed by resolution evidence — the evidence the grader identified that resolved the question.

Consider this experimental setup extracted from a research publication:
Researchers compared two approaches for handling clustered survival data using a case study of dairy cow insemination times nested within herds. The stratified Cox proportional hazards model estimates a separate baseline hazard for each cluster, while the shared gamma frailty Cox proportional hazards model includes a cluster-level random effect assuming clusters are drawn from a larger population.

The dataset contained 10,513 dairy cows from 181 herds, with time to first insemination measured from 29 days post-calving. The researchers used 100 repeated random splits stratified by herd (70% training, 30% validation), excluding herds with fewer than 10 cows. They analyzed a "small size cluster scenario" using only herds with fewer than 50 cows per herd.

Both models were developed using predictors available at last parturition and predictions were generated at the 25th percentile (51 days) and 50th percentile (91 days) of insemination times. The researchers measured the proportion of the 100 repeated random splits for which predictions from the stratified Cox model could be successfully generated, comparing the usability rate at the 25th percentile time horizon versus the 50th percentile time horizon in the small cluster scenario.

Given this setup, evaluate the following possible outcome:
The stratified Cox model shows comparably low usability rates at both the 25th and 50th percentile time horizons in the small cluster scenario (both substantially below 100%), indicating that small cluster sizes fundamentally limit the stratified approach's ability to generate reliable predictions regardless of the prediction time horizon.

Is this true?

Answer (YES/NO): NO